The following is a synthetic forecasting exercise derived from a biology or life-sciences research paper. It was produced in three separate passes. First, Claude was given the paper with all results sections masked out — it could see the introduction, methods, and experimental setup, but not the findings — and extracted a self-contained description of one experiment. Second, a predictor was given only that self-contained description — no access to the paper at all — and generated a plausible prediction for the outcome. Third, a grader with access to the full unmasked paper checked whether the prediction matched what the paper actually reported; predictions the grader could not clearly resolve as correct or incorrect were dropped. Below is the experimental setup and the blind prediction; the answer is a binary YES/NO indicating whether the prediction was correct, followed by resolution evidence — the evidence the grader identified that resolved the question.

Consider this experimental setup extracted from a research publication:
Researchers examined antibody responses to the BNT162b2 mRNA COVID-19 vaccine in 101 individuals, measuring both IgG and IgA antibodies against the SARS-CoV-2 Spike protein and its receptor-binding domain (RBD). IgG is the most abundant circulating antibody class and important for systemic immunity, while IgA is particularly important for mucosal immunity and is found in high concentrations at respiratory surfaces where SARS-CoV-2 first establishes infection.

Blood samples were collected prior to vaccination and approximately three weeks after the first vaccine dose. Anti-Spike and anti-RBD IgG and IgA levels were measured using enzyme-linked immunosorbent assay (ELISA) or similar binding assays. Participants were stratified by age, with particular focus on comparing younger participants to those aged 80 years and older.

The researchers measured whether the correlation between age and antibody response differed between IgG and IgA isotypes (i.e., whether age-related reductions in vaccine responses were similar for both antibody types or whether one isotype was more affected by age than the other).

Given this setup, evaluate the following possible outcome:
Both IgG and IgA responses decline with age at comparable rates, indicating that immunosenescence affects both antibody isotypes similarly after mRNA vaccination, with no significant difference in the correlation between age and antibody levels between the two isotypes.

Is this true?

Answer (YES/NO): NO